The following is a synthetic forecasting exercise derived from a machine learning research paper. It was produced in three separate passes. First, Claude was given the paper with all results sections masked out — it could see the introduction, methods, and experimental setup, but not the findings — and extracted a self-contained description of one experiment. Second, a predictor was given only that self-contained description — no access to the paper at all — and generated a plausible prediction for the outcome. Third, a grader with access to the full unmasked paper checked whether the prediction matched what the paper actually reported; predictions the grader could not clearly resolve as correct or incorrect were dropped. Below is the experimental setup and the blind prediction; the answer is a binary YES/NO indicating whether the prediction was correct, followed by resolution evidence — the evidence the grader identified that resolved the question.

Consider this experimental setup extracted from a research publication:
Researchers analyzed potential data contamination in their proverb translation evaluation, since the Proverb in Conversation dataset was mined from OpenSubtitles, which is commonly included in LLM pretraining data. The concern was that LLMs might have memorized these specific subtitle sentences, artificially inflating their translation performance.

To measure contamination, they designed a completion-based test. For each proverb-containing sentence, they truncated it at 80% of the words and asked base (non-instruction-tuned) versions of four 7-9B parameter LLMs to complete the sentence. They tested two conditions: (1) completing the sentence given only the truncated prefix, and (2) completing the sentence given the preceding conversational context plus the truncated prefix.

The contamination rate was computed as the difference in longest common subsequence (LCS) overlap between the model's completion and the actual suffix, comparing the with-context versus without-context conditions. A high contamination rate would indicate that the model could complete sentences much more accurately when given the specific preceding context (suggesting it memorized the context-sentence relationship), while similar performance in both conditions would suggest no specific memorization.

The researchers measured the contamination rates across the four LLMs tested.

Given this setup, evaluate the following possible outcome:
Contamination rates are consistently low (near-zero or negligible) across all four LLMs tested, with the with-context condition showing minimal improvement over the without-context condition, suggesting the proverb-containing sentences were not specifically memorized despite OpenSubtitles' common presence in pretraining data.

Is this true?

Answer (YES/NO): YES